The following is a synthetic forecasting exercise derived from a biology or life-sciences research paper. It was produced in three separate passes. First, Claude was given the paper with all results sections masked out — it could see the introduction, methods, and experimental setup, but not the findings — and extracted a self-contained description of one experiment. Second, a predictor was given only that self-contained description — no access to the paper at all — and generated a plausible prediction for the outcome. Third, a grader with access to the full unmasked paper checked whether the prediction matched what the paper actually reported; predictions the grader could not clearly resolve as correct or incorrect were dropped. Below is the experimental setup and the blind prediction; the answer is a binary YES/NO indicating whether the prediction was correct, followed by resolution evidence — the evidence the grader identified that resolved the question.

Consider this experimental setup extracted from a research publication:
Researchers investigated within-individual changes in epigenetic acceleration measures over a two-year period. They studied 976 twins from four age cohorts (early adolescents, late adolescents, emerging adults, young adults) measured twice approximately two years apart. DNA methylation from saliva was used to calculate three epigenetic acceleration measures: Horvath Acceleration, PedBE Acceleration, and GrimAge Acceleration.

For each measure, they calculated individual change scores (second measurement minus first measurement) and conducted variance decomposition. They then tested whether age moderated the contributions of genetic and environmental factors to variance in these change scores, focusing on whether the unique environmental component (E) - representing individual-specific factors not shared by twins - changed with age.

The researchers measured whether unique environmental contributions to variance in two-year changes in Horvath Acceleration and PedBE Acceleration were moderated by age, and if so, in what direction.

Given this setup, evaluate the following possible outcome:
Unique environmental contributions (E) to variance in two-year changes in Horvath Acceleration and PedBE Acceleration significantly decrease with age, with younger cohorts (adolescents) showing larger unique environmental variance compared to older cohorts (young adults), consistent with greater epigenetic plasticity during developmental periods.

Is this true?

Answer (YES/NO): NO